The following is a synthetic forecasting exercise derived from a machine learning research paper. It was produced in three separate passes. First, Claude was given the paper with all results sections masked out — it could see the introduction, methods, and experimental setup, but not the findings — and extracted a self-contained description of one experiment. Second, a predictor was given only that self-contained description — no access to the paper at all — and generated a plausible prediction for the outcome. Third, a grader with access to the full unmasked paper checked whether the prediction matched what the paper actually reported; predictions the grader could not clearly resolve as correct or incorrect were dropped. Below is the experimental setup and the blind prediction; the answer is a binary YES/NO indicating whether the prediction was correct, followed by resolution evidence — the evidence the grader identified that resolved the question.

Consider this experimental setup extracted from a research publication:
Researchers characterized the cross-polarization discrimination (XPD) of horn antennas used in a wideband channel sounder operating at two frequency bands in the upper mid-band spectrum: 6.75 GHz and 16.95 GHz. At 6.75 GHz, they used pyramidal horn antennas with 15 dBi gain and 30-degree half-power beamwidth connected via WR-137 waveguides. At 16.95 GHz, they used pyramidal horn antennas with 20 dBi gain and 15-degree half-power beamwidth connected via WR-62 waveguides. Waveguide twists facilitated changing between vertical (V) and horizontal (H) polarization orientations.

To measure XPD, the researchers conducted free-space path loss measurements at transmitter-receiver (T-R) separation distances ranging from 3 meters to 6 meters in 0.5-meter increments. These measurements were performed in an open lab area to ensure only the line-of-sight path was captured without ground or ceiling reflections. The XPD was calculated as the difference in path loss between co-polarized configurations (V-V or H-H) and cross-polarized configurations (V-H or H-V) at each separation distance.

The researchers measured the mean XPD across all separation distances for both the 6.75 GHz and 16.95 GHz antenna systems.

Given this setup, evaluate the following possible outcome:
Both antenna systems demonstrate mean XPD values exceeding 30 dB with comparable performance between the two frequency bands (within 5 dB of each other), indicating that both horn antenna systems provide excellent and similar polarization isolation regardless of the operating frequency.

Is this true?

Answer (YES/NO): YES